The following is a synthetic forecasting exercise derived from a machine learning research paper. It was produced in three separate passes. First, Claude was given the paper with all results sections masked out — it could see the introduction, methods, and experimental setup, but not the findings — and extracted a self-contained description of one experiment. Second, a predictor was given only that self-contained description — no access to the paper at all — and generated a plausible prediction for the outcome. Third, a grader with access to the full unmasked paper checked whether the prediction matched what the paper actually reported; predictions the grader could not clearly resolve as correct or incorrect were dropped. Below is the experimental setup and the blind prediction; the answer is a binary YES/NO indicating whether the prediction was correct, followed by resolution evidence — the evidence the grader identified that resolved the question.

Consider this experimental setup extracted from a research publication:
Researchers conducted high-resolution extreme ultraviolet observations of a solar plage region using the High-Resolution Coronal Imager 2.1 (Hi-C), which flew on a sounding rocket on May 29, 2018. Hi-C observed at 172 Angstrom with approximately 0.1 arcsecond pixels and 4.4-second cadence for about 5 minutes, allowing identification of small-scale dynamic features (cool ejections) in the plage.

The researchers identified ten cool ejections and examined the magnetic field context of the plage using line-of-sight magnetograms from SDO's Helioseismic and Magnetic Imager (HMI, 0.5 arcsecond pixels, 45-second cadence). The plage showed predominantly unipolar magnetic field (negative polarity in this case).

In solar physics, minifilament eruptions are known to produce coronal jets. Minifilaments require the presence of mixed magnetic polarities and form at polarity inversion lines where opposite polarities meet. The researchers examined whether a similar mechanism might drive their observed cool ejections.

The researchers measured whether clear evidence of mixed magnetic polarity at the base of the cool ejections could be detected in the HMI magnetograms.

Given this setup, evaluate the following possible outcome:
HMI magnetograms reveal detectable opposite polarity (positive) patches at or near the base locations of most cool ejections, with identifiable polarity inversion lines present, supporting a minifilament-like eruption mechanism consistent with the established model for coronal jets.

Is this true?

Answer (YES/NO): NO